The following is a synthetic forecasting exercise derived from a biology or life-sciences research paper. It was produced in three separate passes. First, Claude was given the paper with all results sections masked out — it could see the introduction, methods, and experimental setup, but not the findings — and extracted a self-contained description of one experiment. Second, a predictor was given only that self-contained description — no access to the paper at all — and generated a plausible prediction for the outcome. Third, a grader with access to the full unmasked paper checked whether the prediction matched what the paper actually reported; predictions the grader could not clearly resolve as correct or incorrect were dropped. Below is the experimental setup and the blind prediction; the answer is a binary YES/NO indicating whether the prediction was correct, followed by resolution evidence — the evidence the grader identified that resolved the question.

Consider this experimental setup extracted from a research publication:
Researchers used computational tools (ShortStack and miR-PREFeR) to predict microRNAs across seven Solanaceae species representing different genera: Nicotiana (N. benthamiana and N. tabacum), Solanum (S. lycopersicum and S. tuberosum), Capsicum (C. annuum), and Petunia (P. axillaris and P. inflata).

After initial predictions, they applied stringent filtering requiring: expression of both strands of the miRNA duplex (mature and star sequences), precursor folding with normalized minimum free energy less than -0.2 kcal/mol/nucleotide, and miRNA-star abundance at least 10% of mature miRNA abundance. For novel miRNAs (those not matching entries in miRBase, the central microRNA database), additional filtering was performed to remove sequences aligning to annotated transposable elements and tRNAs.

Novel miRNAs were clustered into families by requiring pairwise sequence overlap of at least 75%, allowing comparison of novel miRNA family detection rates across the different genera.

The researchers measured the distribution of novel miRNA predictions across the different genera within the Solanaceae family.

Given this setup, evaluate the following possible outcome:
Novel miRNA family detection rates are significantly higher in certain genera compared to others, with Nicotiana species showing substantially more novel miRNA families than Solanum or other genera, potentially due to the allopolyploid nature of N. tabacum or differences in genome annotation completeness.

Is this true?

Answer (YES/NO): YES